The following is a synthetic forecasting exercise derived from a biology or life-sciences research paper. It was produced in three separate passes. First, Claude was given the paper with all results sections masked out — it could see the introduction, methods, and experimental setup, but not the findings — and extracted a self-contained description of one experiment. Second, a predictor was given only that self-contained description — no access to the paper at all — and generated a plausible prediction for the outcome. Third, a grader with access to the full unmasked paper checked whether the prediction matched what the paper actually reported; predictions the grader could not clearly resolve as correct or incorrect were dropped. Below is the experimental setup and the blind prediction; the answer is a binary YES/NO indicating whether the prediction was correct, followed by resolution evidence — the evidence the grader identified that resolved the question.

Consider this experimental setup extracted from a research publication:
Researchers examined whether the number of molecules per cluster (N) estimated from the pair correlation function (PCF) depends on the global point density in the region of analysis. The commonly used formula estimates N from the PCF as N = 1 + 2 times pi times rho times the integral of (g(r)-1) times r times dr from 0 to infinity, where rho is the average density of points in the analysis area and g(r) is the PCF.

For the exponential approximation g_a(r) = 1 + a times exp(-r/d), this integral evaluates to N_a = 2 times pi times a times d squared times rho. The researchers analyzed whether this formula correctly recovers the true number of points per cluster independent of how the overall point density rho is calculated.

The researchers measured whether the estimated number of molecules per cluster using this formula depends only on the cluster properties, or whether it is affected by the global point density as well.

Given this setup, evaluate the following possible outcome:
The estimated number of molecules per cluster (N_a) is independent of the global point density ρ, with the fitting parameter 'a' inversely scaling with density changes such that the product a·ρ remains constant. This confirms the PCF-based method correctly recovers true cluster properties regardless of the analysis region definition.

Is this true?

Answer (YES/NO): NO